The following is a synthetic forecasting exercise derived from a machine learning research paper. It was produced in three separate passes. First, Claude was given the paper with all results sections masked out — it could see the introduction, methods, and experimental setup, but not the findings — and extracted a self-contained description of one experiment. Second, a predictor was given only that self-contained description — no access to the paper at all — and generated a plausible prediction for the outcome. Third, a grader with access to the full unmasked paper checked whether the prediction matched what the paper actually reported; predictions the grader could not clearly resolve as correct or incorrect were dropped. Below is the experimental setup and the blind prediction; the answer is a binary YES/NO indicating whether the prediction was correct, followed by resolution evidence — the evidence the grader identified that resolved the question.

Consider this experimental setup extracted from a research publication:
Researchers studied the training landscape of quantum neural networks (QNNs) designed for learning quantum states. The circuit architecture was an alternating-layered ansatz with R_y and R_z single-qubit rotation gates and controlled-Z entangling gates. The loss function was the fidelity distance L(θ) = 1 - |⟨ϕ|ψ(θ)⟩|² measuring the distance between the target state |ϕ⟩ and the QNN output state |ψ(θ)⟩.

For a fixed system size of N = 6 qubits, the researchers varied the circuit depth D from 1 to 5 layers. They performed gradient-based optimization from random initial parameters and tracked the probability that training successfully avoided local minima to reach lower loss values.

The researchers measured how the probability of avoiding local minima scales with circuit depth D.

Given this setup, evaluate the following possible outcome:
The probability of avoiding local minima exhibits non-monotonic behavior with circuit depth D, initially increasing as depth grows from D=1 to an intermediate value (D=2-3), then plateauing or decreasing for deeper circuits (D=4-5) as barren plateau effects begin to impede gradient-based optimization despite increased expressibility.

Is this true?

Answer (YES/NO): NO